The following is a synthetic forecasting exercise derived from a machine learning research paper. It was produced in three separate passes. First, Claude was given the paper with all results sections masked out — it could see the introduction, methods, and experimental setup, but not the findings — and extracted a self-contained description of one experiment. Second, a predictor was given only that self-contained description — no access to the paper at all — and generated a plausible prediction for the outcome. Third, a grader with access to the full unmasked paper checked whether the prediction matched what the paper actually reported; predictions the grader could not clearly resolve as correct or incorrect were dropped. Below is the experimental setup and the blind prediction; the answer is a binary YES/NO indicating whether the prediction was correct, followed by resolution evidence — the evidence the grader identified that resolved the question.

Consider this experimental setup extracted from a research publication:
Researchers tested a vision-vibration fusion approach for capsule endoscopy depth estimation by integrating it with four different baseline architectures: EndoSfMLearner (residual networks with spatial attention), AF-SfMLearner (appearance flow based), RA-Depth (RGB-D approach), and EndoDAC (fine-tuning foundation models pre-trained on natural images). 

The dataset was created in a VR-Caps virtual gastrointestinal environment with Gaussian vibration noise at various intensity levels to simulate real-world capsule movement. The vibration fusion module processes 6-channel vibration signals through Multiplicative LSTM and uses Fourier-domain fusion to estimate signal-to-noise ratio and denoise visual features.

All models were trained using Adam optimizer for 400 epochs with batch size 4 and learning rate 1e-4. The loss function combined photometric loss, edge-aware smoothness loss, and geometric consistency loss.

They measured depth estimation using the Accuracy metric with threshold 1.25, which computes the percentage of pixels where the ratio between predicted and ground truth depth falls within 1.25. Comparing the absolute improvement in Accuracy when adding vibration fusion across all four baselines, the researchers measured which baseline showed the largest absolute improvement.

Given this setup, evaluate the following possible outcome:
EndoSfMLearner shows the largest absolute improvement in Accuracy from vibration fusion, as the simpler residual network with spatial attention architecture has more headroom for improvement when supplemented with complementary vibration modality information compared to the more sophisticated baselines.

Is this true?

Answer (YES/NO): NO